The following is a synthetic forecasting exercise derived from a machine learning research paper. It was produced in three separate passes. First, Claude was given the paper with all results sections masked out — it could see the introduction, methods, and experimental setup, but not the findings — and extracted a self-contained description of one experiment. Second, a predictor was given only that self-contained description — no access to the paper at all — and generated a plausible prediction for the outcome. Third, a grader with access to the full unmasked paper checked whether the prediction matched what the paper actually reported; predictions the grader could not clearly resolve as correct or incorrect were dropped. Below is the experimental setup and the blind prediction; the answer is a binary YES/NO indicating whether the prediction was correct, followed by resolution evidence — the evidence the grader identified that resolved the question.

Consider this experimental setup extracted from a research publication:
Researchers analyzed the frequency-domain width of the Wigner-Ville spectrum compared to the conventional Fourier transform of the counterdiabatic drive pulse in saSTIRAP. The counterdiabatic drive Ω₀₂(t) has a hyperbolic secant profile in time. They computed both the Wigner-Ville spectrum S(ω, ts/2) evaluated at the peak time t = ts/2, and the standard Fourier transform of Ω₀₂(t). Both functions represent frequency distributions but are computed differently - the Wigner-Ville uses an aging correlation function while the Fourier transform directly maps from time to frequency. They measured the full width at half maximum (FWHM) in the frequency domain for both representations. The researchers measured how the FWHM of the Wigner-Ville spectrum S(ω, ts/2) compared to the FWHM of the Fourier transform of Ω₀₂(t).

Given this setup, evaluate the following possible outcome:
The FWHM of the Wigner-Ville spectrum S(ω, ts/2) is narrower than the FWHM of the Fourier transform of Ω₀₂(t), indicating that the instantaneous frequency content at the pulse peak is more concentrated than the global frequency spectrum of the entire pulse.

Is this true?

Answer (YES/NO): NO